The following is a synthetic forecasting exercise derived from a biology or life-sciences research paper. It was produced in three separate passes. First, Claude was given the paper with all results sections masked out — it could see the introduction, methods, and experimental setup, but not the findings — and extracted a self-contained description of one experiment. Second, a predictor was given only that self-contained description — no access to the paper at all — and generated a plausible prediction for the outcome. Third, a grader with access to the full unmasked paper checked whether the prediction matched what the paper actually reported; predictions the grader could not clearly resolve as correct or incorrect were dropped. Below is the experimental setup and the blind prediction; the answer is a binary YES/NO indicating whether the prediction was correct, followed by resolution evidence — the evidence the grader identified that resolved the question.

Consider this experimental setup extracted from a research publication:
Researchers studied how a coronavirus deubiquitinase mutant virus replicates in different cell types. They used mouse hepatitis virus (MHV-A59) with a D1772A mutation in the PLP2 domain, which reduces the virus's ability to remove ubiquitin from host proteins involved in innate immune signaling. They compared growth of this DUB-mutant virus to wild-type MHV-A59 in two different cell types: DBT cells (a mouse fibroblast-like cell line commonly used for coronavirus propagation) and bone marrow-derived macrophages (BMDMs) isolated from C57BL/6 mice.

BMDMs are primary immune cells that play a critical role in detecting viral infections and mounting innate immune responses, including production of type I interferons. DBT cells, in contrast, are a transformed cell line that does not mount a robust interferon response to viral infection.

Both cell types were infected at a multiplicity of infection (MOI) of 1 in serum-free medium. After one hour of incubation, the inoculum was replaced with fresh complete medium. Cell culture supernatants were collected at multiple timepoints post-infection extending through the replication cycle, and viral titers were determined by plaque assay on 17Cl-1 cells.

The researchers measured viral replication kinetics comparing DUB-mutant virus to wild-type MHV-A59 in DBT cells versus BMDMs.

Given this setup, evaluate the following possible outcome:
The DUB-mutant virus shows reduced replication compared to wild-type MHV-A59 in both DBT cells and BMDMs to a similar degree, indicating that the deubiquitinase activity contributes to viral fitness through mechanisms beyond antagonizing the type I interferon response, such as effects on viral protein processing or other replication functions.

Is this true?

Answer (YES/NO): NO